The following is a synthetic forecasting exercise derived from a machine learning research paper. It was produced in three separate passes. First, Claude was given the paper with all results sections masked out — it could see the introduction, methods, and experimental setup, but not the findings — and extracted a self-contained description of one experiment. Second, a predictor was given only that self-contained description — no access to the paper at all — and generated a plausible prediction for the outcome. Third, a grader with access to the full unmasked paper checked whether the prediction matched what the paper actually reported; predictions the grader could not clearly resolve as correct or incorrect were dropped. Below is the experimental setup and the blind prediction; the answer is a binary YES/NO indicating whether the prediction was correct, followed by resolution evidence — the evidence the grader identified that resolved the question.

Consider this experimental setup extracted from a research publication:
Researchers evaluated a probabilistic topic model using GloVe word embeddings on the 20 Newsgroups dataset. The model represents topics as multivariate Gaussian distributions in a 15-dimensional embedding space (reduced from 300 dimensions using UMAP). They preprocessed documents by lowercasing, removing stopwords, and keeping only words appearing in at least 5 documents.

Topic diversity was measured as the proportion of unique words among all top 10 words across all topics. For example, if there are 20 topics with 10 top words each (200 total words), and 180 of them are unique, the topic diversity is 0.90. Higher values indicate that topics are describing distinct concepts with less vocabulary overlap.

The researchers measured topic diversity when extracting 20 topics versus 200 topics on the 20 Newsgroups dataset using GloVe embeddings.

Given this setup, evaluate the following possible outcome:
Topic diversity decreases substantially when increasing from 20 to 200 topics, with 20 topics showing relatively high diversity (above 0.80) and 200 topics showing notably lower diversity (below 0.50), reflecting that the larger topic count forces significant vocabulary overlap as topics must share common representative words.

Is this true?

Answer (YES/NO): NO